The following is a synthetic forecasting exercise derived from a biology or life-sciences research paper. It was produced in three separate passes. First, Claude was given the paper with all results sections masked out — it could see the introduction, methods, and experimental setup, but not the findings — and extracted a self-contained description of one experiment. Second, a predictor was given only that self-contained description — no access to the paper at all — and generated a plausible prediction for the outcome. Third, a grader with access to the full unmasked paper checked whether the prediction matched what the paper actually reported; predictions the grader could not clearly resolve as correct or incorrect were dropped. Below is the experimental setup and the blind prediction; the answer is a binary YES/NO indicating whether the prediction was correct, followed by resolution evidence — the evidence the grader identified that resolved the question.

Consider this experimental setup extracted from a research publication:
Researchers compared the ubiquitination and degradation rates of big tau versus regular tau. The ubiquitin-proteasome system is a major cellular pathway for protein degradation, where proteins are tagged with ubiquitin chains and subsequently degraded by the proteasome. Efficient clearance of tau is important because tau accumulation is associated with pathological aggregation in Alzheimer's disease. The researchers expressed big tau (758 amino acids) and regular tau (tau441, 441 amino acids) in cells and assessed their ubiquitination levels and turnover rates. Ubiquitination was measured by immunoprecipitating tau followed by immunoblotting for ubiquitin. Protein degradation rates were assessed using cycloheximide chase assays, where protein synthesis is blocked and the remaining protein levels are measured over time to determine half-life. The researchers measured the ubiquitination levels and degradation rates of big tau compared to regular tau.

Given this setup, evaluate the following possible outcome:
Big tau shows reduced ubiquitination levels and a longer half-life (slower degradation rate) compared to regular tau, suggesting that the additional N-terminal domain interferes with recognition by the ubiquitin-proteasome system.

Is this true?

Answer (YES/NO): NO